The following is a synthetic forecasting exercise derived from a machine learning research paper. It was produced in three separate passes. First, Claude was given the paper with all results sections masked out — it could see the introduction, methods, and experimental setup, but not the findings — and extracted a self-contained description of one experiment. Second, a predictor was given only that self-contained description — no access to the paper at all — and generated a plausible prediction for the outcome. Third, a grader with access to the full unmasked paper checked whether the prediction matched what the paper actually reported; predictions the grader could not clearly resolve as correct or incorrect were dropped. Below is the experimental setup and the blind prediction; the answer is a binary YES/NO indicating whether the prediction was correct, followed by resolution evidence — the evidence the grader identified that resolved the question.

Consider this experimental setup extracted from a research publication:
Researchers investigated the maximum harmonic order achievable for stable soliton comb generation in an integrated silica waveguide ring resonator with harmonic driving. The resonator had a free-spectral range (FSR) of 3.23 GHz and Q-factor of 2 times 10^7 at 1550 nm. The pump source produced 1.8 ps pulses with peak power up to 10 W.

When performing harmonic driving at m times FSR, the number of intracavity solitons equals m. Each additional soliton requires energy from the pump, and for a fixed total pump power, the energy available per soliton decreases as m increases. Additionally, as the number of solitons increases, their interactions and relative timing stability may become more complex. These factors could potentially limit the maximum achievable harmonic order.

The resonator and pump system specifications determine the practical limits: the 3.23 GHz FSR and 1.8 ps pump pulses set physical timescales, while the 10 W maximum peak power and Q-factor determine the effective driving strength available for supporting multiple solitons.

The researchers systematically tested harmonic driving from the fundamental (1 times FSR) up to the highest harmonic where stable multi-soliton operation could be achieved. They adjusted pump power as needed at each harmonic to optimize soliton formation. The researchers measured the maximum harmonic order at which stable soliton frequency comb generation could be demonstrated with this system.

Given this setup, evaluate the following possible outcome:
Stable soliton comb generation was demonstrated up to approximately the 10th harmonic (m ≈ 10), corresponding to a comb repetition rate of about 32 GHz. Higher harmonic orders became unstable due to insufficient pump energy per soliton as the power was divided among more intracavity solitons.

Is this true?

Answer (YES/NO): NO